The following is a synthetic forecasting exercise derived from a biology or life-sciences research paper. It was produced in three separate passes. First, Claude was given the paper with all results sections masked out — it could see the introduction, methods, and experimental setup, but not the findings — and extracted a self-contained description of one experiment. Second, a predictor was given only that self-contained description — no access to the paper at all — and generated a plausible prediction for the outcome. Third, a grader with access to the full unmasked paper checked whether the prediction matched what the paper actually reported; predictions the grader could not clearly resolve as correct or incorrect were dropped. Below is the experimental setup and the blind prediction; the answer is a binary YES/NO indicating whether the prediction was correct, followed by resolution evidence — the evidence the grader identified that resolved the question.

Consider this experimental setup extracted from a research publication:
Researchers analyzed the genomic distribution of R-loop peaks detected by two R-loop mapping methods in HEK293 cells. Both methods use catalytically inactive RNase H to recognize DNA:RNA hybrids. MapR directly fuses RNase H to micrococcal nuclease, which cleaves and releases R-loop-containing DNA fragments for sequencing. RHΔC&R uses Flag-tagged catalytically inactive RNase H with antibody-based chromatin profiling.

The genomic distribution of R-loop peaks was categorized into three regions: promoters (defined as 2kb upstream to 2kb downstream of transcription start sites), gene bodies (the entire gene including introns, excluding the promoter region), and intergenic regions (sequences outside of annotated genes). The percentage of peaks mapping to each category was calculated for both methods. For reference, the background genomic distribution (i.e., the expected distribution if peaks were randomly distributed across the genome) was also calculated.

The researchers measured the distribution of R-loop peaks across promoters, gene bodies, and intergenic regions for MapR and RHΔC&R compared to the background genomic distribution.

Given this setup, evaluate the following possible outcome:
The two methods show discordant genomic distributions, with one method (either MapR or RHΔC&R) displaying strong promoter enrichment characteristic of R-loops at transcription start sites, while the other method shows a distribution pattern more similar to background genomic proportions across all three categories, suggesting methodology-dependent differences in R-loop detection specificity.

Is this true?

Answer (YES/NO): NO